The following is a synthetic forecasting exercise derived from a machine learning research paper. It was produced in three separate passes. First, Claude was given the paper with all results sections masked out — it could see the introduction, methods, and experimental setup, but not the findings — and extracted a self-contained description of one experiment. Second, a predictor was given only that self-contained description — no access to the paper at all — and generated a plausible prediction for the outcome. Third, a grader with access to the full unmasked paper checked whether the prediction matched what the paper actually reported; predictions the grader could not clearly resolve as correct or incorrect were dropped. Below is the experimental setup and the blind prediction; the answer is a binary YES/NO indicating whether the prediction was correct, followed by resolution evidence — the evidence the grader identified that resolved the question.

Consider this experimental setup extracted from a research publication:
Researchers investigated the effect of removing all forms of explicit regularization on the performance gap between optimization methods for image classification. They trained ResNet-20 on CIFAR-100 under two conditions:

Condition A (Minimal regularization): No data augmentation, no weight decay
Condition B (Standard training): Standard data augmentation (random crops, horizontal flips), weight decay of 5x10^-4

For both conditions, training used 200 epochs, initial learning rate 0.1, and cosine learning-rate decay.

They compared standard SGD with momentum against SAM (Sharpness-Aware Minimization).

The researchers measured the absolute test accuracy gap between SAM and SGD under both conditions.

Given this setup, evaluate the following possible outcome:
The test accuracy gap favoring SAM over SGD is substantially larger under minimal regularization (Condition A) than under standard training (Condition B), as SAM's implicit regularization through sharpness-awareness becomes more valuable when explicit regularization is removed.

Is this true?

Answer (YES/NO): YES